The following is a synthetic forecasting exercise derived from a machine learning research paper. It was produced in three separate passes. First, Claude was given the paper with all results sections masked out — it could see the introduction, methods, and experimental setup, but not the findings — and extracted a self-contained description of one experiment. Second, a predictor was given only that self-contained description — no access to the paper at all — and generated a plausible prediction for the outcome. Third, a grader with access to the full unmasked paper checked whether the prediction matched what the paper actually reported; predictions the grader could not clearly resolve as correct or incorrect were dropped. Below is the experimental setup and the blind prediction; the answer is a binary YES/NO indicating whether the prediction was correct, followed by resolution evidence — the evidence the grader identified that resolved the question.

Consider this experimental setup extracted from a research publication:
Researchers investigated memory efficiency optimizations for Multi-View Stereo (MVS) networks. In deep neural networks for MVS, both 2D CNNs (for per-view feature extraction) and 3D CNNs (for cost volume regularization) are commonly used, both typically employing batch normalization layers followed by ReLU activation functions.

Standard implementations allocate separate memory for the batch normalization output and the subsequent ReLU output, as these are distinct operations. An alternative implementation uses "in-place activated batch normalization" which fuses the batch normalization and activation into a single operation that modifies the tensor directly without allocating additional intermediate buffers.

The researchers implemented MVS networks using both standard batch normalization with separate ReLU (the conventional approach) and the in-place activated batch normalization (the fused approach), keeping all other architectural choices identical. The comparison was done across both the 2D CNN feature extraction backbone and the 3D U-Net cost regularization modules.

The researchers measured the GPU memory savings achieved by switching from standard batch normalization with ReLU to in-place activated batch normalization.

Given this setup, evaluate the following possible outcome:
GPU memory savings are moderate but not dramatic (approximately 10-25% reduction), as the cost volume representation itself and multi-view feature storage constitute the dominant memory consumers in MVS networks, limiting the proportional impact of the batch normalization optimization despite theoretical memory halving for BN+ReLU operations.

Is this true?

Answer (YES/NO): NO